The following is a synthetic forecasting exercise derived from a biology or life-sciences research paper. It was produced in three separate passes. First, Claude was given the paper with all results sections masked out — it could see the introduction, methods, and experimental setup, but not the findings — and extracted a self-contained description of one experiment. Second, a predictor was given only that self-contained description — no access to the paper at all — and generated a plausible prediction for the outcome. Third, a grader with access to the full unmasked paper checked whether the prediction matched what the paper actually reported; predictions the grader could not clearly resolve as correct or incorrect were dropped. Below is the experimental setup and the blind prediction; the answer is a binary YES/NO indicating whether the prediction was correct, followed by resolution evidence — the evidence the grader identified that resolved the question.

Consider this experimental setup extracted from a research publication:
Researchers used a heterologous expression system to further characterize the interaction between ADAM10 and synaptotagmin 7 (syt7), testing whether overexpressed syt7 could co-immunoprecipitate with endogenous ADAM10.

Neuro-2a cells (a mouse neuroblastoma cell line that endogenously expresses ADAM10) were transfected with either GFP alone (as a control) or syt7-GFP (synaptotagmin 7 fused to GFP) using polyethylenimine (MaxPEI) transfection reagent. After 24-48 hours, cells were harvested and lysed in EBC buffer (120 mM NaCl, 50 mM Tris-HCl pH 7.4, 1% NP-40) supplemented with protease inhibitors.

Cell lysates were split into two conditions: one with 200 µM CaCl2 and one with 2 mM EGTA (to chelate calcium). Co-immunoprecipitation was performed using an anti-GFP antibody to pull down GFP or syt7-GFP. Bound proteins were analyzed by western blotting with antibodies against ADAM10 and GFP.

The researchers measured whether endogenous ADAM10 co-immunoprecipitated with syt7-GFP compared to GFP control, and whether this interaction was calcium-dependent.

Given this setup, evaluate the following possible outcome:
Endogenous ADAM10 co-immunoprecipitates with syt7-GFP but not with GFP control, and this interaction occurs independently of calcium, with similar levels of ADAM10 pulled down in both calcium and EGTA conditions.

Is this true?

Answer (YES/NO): YES